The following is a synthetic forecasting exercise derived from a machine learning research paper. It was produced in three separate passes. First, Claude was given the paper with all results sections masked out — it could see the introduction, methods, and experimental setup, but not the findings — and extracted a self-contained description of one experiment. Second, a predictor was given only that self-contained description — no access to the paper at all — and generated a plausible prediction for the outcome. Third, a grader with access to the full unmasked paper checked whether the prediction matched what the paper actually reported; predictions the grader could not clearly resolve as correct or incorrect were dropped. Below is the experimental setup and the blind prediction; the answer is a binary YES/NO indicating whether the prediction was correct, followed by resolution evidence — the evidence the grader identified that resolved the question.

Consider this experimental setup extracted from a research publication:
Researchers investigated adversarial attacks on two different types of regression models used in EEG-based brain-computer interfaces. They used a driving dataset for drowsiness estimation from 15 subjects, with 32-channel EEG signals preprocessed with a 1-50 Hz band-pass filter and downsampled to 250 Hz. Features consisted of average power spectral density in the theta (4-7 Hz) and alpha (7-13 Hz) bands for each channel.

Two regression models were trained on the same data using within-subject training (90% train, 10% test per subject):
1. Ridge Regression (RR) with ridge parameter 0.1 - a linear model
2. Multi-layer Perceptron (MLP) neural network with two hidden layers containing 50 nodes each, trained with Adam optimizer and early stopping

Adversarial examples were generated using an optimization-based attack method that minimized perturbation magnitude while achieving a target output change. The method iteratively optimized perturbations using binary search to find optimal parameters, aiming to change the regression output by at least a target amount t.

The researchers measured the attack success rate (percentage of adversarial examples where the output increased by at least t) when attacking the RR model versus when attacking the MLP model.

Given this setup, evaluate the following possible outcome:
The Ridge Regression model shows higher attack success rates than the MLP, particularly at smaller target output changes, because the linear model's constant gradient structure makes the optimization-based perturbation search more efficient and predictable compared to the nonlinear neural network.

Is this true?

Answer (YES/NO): NO